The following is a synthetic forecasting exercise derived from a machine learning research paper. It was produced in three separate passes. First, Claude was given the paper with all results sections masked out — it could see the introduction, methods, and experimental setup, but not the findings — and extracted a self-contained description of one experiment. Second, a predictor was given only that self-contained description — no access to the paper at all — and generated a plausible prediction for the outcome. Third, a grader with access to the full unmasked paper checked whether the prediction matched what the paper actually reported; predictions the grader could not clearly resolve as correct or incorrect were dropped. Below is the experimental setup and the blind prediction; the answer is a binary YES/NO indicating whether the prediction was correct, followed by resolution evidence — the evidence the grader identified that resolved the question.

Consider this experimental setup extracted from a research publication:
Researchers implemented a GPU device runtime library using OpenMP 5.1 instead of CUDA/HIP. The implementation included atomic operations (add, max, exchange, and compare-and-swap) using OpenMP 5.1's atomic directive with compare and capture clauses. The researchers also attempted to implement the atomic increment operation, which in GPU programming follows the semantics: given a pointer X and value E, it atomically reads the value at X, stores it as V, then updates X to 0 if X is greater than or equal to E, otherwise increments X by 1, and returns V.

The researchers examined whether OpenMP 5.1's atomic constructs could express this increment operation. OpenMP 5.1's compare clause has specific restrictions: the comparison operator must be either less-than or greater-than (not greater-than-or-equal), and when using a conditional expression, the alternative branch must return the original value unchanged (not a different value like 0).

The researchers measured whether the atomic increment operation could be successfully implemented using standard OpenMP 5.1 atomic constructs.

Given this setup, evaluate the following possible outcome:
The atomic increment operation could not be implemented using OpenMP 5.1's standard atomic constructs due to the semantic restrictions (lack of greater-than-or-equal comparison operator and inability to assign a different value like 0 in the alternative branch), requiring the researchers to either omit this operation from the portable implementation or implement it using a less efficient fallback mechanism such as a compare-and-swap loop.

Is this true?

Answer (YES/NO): NO